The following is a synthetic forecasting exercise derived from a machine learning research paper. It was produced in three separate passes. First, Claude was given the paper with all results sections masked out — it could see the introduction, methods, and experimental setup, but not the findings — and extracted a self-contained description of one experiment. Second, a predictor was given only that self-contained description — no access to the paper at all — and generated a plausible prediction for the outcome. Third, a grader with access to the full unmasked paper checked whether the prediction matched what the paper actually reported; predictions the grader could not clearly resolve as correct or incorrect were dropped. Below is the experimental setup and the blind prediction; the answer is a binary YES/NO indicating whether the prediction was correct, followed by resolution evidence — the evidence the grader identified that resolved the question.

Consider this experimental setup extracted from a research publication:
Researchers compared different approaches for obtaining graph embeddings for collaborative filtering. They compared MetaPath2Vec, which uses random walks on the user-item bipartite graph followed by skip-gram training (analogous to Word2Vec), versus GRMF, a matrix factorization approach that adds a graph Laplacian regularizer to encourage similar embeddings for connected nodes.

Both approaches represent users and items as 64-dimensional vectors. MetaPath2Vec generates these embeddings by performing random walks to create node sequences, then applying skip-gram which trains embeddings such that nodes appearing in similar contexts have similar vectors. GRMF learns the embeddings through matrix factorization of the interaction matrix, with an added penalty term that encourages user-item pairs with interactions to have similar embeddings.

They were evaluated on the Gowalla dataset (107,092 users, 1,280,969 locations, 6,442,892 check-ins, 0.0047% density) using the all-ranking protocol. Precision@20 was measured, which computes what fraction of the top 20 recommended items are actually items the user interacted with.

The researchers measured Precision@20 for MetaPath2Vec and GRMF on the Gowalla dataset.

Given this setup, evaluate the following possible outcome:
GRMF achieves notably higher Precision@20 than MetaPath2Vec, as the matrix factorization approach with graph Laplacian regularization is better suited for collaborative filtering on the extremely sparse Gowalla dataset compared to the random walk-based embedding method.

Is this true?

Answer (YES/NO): NO